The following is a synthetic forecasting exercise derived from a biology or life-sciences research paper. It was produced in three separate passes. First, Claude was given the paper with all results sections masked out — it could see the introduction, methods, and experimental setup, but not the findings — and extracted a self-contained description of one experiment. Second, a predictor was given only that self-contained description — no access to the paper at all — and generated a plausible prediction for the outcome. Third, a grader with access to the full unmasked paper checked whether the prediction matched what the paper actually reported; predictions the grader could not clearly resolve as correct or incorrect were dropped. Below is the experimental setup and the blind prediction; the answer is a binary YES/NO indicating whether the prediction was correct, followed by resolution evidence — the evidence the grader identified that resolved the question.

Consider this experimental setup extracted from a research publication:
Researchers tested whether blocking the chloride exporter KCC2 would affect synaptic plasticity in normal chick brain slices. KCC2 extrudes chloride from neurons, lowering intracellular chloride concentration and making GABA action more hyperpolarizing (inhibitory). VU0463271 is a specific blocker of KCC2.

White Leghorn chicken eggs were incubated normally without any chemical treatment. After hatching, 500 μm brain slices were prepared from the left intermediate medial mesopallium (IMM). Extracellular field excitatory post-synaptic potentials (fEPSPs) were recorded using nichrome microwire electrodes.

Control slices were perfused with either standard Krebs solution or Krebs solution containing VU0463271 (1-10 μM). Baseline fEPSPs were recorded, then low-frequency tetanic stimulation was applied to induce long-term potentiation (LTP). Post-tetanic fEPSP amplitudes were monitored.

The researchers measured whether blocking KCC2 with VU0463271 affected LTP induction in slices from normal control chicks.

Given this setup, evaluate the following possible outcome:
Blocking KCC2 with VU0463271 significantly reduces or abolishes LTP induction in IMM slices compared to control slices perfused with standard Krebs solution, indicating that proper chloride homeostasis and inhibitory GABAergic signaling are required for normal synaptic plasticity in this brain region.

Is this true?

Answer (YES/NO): YES